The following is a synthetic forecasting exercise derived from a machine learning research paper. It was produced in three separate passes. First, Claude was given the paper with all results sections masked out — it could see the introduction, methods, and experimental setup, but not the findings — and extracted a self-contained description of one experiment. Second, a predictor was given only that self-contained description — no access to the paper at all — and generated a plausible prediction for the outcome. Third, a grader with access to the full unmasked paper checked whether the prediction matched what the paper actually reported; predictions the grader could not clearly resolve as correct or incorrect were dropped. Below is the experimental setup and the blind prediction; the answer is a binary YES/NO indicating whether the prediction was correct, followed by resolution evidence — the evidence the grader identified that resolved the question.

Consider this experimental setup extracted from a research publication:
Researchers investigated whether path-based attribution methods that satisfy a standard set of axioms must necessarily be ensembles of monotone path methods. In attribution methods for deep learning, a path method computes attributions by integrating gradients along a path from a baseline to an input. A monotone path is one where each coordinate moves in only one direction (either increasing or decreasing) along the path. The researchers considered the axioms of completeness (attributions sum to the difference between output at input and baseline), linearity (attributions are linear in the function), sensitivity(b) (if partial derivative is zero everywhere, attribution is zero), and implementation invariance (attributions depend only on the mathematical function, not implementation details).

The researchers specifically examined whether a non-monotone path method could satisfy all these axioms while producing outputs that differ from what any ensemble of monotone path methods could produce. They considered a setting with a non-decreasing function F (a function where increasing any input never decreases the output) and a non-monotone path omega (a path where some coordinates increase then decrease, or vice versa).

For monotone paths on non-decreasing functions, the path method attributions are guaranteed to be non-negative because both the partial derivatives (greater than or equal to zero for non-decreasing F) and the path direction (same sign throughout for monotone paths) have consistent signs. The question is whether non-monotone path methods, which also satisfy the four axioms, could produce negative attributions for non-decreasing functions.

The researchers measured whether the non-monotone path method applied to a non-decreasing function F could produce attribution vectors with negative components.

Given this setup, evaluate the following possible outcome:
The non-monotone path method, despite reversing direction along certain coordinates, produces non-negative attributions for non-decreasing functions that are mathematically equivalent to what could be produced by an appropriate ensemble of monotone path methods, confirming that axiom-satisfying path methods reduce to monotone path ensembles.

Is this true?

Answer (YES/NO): NO